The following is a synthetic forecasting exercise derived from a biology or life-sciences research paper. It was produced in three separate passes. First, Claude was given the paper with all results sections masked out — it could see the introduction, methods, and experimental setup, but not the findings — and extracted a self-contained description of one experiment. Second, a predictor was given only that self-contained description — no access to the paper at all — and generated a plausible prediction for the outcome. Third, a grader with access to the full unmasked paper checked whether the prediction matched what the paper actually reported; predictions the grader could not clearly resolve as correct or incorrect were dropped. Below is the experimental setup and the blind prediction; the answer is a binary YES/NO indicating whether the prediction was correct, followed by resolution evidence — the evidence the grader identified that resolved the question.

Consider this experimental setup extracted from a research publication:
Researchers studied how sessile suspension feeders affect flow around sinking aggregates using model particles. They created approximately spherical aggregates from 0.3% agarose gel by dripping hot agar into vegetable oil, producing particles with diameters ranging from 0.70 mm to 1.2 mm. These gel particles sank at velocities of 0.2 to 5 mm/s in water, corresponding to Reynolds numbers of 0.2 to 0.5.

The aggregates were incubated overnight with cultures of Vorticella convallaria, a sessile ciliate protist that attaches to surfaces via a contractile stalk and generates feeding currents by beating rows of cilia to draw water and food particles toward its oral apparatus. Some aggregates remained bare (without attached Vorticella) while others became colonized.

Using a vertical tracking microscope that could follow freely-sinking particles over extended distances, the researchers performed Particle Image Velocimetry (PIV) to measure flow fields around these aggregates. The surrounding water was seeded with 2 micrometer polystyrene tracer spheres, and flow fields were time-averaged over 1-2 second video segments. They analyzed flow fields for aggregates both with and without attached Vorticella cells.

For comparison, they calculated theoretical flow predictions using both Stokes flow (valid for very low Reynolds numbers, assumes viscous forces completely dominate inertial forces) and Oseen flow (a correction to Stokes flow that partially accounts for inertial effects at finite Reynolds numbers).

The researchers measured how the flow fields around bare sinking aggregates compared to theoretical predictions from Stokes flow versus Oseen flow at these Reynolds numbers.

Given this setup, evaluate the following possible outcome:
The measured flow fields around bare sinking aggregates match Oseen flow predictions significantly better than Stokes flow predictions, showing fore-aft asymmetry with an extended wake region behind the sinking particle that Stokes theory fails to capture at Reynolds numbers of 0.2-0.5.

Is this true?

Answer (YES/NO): NO